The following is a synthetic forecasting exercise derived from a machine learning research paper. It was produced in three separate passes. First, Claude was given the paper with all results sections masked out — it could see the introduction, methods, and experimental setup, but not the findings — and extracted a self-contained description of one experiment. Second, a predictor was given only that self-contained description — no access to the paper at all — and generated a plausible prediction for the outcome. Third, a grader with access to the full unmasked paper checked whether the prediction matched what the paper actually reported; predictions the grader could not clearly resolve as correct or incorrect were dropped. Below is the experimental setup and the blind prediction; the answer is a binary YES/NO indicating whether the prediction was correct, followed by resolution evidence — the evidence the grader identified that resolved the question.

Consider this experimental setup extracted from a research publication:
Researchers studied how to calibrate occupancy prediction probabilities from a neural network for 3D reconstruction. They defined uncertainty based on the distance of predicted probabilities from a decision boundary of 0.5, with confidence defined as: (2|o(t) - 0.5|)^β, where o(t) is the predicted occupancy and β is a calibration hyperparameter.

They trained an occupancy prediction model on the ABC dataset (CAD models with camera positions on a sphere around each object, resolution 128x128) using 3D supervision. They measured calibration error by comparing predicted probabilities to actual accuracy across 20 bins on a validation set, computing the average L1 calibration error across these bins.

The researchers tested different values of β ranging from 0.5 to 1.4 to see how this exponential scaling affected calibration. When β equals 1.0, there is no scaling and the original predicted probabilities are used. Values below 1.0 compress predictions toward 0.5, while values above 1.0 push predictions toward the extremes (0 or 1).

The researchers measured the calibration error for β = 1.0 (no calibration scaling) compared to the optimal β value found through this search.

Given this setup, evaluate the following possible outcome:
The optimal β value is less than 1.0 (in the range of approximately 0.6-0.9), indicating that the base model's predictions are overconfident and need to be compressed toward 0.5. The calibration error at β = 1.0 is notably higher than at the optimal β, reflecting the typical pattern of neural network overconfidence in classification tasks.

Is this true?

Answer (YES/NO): YES